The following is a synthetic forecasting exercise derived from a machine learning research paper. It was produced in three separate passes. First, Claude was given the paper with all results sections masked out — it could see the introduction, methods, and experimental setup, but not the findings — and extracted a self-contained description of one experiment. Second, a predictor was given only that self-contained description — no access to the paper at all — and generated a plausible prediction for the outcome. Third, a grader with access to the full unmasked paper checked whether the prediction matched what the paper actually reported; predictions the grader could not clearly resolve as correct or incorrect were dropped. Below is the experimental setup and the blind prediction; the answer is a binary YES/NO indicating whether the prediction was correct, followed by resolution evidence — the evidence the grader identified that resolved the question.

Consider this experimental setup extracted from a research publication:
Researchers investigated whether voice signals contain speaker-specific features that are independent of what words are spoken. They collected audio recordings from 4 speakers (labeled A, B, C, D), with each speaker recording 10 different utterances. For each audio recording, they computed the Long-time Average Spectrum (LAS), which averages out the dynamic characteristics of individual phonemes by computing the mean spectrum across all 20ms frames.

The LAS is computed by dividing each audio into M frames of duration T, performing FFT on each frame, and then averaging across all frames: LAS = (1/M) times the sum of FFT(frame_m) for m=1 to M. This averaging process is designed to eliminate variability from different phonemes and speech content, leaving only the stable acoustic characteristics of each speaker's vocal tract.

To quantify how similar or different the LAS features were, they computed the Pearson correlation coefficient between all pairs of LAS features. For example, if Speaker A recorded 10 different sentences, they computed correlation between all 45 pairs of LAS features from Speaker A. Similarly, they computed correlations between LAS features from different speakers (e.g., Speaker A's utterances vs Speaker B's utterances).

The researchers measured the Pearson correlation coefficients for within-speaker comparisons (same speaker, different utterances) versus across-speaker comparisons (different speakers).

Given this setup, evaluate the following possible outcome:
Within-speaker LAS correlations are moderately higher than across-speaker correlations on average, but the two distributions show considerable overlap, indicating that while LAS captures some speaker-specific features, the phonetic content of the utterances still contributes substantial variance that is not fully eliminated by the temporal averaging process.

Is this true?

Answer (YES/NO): NO